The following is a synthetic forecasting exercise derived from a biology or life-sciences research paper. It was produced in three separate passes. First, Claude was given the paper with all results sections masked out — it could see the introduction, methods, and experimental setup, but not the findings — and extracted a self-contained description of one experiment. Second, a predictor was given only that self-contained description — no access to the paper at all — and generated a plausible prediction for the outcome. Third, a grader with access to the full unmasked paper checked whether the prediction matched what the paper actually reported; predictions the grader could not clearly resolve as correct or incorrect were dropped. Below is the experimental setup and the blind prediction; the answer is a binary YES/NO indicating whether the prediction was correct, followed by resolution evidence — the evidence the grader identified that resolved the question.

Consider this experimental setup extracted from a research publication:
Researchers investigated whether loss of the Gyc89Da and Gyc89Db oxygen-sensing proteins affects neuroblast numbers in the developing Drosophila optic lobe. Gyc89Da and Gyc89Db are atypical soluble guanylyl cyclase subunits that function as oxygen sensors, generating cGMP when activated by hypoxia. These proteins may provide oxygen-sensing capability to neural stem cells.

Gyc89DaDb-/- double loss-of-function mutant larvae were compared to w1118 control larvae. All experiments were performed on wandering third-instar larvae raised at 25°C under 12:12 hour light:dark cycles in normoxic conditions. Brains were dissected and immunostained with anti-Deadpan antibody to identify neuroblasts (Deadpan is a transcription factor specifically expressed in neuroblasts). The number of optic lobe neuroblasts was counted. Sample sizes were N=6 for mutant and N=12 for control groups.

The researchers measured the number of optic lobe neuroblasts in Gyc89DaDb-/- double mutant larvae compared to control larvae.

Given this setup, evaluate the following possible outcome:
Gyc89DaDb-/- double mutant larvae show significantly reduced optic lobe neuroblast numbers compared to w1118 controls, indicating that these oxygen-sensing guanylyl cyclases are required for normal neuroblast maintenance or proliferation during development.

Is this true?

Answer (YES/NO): NO